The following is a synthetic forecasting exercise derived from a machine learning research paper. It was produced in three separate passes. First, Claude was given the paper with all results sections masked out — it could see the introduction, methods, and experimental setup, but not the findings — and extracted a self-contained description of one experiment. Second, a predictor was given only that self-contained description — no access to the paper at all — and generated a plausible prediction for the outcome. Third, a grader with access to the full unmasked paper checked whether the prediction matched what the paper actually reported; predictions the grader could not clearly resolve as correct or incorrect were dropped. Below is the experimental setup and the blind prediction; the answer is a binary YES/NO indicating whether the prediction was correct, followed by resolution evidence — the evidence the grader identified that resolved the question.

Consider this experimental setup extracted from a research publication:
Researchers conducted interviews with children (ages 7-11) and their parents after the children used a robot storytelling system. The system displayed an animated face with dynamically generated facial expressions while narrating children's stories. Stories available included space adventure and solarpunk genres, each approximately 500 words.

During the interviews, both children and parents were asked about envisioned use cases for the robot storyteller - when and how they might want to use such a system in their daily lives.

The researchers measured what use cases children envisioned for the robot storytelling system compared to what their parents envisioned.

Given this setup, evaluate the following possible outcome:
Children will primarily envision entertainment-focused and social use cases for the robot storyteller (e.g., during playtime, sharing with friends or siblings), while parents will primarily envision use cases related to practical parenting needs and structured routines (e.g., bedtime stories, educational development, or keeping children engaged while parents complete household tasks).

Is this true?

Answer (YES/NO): NO